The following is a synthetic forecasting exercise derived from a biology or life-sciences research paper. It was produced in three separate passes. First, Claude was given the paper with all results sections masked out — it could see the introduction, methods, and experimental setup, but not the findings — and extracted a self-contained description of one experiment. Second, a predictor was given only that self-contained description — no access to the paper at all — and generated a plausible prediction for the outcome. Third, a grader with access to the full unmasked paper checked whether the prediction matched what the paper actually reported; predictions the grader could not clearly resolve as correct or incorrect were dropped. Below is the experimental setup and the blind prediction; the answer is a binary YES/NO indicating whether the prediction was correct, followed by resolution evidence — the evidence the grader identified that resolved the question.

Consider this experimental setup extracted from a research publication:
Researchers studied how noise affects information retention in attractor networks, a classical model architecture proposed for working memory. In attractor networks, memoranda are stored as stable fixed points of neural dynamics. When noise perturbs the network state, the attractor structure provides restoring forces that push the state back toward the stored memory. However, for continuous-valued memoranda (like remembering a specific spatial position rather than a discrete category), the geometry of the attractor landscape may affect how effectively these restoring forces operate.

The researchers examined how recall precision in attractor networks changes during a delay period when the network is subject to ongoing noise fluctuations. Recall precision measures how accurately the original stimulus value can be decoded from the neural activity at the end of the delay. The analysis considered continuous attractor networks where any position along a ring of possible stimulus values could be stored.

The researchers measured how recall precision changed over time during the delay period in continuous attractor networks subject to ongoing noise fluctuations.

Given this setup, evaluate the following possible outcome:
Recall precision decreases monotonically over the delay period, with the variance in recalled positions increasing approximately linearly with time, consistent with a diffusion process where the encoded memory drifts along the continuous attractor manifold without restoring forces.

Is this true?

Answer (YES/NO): NO